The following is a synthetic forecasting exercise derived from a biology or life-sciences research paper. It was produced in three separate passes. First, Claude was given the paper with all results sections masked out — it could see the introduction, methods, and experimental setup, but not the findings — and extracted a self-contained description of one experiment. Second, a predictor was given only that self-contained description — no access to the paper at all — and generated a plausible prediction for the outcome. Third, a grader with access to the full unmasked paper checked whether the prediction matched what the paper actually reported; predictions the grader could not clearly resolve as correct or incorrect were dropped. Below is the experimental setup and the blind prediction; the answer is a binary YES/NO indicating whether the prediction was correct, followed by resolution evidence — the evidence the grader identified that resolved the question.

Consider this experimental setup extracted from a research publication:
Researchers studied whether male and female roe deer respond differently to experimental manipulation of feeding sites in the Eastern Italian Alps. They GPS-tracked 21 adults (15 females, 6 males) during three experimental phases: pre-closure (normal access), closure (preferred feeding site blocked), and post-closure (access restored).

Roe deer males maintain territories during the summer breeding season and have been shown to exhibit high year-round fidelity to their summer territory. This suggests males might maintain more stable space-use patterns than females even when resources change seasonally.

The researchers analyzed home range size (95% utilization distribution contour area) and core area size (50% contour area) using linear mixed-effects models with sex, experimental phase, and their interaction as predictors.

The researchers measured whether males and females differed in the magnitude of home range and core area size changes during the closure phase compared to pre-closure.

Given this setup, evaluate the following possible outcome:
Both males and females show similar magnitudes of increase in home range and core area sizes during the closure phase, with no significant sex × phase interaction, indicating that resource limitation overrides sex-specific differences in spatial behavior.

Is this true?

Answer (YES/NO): NO